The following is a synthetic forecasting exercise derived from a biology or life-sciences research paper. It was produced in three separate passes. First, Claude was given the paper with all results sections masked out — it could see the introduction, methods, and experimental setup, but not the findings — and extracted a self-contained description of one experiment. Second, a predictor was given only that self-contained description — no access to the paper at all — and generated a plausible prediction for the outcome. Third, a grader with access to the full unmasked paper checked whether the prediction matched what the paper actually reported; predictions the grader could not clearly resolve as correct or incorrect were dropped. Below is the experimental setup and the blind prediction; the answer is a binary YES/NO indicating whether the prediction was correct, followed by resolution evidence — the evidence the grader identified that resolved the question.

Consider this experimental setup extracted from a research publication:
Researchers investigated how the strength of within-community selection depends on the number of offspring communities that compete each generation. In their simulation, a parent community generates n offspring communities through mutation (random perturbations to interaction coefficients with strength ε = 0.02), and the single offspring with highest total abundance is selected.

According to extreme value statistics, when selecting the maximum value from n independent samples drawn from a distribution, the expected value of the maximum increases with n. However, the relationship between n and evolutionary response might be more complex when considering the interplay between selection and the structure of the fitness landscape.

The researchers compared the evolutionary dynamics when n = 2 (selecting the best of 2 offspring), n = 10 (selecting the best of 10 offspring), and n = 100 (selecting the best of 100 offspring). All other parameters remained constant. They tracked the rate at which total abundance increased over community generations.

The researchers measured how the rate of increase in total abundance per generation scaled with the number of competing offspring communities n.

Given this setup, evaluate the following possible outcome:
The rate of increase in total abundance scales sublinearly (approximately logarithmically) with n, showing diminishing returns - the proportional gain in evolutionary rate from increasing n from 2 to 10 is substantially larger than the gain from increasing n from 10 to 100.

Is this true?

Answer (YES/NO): YES